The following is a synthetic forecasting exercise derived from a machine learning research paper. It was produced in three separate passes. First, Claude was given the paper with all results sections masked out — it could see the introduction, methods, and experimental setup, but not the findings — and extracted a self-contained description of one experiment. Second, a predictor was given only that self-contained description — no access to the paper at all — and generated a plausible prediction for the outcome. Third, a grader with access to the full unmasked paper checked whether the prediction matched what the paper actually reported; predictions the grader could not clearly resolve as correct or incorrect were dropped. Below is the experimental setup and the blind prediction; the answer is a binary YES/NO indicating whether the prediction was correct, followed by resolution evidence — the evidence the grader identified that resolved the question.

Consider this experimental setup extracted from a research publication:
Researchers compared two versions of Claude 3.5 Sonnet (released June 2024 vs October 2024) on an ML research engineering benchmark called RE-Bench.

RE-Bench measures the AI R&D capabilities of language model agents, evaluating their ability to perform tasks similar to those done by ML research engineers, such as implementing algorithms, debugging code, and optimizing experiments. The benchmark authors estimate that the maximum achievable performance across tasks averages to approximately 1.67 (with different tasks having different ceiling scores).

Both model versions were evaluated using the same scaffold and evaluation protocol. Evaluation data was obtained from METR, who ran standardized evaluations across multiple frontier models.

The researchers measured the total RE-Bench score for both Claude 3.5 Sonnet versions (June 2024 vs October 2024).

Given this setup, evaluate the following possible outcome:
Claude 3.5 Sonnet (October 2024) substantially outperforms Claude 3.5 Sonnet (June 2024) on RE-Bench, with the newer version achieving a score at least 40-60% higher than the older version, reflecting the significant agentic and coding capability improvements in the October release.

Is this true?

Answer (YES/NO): NO